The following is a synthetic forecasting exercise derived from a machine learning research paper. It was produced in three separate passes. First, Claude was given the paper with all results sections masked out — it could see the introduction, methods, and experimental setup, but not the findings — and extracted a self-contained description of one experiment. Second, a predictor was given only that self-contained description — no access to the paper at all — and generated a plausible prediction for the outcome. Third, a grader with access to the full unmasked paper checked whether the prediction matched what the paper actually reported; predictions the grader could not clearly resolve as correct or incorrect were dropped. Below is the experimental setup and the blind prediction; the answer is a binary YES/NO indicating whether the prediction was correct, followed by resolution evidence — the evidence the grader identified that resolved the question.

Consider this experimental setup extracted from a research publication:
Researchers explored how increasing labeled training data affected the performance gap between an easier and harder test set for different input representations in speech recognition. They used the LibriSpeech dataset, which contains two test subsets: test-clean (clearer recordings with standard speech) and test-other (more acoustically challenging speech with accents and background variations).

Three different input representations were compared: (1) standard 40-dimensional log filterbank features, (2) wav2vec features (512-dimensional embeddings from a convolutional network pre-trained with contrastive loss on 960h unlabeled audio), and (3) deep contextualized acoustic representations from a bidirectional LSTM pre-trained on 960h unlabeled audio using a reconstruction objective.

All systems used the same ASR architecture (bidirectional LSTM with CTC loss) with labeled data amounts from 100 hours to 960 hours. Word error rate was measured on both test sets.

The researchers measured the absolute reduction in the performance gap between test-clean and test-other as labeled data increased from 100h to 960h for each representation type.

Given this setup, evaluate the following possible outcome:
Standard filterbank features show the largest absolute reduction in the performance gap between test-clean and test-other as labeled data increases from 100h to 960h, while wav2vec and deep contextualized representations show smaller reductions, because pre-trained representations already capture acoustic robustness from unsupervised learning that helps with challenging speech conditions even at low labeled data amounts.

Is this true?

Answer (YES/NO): YES